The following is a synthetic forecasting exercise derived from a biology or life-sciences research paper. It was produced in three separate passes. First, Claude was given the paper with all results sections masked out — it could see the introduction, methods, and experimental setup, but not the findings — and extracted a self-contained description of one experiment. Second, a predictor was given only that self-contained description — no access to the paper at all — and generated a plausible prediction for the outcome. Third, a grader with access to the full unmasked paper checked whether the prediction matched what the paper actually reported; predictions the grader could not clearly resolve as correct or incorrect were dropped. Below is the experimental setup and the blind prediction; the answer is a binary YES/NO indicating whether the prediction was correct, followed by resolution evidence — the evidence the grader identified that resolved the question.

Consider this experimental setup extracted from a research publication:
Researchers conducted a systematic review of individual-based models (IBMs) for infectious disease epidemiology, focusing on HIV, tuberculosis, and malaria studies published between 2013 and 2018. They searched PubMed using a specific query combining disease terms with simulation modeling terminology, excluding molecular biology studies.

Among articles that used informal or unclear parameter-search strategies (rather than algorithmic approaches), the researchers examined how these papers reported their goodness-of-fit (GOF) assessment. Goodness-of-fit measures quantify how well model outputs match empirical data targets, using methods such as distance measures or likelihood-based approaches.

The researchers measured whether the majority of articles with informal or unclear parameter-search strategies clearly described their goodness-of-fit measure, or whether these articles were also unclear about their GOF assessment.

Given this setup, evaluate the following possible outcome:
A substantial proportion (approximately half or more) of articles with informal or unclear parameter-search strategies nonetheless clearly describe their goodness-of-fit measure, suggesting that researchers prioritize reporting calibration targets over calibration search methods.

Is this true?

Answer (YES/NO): NO